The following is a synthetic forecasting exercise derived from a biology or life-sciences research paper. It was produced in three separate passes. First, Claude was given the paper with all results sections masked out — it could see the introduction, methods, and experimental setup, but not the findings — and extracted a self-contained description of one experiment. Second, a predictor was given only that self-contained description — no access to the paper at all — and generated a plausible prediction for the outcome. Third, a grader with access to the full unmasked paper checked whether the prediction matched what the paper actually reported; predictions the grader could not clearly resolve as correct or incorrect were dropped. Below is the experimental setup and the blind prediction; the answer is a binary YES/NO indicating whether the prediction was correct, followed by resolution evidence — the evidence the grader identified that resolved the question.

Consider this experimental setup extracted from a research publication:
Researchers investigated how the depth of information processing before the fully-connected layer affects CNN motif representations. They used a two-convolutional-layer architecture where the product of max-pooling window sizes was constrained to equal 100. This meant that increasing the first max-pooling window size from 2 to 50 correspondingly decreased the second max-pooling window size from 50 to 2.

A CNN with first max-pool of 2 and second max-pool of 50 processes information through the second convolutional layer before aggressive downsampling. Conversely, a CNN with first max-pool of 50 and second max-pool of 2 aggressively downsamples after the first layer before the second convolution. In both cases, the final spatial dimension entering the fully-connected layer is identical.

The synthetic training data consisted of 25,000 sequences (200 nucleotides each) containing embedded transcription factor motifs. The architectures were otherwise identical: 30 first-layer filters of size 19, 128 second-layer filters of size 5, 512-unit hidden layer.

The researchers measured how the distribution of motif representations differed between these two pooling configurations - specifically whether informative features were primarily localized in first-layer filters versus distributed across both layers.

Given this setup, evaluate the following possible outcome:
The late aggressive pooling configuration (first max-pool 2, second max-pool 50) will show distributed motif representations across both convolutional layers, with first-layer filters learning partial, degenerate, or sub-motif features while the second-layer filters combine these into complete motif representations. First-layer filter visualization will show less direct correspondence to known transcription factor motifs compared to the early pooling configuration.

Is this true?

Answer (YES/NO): YES